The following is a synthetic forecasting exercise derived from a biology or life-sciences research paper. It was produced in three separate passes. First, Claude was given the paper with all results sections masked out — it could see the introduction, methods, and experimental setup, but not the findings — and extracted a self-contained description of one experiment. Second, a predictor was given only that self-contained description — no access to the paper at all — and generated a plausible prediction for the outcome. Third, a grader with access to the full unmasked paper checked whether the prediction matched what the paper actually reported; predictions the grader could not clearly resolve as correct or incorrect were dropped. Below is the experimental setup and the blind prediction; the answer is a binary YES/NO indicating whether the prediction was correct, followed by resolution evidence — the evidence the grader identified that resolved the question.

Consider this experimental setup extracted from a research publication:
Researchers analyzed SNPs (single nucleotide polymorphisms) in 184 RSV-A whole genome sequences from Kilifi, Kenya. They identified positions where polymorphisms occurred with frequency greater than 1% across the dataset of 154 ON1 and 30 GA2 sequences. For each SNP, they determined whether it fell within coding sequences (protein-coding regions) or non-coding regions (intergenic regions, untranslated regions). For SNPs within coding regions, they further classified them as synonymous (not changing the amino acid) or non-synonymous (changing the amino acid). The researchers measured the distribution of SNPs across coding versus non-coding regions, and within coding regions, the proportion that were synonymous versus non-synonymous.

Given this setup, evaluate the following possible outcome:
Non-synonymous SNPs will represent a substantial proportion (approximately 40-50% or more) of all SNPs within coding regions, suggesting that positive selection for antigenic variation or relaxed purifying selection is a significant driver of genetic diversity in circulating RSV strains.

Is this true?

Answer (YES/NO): NO